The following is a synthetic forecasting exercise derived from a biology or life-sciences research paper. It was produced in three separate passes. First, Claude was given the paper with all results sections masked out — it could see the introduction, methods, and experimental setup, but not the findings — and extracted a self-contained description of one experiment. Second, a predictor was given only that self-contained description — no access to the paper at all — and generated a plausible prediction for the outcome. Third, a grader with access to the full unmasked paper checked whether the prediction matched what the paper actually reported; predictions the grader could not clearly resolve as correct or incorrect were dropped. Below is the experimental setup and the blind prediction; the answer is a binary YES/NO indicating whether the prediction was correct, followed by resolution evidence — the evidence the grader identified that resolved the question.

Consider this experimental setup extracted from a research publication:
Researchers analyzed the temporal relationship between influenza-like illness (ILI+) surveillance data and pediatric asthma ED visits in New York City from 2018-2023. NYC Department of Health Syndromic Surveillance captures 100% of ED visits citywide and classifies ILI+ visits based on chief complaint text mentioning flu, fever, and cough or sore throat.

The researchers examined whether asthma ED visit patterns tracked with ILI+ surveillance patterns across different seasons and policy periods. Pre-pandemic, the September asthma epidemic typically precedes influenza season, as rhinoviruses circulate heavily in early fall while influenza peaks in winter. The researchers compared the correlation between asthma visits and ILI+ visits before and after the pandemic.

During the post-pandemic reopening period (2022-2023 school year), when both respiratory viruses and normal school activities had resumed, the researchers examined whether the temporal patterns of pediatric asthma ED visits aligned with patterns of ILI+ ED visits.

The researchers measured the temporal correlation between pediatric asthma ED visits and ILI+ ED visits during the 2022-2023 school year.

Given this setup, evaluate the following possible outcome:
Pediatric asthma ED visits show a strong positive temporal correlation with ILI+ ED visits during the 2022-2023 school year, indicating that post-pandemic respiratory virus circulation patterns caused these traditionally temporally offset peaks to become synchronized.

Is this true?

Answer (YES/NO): NO